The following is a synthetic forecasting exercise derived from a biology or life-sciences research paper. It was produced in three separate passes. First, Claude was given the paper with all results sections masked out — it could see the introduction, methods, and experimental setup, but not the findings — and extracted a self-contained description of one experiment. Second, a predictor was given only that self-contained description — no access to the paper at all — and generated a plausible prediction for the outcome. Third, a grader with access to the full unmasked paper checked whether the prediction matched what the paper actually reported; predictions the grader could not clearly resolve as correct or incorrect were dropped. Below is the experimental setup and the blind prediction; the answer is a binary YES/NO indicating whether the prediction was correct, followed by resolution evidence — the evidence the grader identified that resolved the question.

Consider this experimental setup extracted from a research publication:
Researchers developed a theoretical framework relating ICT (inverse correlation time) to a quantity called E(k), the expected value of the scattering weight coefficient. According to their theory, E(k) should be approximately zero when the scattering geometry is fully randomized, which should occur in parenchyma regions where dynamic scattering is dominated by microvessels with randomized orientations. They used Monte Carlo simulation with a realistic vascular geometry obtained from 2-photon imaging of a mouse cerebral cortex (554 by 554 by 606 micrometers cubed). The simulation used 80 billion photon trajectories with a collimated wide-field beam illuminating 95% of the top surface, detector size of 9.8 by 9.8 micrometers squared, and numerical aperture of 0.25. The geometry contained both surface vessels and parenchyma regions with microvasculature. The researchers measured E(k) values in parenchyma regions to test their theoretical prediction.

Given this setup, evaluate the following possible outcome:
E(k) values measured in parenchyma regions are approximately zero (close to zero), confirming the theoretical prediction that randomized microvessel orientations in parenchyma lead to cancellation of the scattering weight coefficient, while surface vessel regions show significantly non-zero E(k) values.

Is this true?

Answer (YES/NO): NO